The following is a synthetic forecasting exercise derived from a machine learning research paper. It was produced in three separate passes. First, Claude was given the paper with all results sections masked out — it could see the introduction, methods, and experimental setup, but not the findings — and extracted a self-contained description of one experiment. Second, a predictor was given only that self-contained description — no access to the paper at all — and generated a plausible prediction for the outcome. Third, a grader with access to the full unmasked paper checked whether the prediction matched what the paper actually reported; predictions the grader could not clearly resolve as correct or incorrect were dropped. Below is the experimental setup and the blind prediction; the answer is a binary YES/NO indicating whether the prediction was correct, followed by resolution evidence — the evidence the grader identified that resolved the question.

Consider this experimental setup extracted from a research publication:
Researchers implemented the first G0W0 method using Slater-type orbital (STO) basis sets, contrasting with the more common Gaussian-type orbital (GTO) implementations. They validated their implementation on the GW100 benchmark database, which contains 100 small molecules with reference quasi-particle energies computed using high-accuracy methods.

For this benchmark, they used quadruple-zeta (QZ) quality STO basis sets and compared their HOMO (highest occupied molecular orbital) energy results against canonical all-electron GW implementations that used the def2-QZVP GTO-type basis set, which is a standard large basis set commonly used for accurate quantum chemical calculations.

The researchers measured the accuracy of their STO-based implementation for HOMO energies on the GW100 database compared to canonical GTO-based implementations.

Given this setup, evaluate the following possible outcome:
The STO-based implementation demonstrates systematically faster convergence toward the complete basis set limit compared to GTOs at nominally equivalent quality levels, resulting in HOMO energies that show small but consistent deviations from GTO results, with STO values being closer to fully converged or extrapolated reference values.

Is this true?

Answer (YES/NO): NO